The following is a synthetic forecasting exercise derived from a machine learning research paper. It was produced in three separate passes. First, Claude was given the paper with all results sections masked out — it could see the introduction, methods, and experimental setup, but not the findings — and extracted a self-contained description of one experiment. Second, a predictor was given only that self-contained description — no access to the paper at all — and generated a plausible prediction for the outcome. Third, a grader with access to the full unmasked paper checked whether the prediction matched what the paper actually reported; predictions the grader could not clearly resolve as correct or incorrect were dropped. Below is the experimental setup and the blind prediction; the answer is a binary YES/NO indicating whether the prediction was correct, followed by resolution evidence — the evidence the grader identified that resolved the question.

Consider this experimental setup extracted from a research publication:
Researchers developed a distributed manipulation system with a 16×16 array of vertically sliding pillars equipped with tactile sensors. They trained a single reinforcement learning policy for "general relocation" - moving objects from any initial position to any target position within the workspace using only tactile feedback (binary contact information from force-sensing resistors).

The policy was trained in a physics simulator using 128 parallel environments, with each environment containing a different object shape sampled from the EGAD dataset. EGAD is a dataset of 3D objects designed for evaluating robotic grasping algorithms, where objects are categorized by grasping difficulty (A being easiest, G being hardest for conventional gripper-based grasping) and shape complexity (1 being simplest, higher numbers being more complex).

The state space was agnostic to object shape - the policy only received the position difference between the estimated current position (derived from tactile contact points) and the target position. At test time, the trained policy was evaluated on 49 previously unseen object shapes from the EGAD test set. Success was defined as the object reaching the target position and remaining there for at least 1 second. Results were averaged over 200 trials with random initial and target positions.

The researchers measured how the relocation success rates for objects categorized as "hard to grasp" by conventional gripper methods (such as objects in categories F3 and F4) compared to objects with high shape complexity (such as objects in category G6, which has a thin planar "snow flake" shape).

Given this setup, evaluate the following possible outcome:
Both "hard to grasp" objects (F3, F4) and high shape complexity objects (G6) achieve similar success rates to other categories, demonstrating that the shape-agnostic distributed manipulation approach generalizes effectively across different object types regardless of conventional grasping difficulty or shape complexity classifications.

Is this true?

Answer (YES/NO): NO